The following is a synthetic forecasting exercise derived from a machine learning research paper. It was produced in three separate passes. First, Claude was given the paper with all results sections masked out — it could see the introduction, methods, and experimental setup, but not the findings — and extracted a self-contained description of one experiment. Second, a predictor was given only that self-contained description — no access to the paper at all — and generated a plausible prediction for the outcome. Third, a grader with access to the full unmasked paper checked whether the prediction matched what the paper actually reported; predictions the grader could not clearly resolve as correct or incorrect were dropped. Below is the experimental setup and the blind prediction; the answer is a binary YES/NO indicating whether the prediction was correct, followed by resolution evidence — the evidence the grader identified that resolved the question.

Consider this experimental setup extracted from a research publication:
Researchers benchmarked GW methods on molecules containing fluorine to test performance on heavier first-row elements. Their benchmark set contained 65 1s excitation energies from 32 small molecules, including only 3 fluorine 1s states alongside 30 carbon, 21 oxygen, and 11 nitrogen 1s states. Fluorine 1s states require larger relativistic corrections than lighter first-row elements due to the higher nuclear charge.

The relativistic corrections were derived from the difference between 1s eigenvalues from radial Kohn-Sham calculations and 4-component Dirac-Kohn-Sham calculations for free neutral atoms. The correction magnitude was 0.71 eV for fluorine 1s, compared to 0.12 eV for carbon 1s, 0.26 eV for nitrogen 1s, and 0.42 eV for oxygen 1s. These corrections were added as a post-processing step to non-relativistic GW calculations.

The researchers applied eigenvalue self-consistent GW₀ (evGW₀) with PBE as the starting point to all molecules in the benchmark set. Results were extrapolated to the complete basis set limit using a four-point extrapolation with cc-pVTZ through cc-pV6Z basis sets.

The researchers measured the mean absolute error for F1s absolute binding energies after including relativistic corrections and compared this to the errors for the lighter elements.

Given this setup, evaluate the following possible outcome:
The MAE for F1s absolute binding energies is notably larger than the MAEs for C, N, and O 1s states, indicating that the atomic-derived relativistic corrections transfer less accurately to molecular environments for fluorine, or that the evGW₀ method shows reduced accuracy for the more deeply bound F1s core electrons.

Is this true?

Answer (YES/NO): YES